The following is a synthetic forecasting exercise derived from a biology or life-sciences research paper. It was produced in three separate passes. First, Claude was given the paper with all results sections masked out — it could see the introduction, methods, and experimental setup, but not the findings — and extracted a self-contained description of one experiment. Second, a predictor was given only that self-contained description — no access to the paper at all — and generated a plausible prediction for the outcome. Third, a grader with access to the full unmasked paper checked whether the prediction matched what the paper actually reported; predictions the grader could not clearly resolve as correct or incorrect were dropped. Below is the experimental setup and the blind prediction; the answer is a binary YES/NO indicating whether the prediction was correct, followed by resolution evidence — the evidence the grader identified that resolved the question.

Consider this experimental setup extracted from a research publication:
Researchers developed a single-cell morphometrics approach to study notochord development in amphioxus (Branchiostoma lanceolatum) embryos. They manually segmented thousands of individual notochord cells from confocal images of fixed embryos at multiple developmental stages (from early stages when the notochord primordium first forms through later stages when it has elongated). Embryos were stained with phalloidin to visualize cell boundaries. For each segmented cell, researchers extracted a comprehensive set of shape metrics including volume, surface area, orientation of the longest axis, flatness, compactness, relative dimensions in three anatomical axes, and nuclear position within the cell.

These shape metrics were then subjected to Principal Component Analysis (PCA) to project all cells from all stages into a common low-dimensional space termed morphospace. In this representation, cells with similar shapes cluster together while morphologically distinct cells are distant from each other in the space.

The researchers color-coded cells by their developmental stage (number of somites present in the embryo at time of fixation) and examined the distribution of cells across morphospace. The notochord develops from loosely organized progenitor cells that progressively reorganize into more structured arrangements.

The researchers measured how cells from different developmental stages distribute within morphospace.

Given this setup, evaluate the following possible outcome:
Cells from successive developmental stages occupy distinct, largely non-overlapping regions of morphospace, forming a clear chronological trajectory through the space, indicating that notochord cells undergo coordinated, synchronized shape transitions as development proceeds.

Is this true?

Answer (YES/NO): NO